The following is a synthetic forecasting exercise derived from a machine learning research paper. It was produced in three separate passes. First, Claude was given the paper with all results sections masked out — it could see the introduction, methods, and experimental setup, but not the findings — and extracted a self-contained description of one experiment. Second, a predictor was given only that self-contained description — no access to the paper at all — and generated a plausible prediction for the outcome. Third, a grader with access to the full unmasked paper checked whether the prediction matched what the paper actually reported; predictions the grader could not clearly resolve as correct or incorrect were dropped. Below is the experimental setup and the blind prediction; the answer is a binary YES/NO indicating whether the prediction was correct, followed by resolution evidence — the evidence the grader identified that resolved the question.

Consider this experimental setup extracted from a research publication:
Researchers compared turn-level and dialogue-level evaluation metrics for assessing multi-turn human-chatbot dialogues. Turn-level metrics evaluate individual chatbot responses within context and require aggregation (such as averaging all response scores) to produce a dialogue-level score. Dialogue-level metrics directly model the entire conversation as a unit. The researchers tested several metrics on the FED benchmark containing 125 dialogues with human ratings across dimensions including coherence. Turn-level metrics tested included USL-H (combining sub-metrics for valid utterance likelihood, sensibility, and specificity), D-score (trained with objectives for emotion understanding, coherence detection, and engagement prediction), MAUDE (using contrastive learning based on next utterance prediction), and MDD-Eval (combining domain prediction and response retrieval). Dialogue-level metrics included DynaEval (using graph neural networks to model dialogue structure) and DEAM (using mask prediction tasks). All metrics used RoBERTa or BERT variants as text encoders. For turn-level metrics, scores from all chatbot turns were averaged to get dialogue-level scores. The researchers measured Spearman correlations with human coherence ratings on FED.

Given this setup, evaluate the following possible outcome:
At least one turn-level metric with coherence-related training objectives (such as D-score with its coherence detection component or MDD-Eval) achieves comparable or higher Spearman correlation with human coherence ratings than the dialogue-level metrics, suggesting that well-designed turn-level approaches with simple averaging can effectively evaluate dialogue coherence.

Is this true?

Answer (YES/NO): NO